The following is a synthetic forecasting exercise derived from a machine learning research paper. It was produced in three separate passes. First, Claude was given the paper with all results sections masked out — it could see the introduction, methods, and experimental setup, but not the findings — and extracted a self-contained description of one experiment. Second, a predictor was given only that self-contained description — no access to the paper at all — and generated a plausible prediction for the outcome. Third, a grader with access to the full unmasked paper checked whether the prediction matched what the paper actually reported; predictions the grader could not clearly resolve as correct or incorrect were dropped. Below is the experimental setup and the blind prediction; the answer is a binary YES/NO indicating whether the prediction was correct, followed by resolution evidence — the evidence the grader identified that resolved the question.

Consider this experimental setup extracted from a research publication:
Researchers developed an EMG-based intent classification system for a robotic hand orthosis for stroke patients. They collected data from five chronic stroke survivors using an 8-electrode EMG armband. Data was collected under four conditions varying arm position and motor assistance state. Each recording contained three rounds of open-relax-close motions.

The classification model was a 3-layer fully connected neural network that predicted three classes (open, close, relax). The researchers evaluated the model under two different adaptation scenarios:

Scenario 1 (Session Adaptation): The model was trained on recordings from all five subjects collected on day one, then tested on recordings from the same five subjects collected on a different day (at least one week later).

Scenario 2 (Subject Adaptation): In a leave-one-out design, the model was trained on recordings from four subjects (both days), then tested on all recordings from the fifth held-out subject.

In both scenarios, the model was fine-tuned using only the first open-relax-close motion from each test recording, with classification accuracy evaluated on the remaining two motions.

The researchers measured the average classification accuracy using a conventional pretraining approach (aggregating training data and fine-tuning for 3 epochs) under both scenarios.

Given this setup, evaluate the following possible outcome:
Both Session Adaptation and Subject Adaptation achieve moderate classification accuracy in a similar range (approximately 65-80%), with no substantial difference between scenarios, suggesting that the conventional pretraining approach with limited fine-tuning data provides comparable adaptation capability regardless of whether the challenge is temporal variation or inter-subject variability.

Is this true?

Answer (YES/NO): YES